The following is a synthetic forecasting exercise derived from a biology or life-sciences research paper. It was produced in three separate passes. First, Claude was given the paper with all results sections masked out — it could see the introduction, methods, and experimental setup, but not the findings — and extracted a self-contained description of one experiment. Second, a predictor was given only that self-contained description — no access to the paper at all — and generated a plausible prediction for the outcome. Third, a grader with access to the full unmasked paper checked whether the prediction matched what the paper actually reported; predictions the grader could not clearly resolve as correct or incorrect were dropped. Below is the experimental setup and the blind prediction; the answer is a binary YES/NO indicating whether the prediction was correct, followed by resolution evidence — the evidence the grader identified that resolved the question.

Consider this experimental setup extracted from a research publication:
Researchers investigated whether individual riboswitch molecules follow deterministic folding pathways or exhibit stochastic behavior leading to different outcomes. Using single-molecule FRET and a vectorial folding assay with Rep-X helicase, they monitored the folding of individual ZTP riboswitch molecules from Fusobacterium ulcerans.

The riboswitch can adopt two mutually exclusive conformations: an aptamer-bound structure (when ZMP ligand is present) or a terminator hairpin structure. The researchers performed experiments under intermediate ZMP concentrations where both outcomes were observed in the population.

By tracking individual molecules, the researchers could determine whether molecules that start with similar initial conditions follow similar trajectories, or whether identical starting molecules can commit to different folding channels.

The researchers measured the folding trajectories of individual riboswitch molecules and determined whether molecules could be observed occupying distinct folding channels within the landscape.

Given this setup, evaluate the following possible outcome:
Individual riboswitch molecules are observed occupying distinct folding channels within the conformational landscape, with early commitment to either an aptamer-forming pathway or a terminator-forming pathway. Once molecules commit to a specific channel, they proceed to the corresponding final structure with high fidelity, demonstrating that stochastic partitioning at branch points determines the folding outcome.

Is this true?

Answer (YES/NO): NO